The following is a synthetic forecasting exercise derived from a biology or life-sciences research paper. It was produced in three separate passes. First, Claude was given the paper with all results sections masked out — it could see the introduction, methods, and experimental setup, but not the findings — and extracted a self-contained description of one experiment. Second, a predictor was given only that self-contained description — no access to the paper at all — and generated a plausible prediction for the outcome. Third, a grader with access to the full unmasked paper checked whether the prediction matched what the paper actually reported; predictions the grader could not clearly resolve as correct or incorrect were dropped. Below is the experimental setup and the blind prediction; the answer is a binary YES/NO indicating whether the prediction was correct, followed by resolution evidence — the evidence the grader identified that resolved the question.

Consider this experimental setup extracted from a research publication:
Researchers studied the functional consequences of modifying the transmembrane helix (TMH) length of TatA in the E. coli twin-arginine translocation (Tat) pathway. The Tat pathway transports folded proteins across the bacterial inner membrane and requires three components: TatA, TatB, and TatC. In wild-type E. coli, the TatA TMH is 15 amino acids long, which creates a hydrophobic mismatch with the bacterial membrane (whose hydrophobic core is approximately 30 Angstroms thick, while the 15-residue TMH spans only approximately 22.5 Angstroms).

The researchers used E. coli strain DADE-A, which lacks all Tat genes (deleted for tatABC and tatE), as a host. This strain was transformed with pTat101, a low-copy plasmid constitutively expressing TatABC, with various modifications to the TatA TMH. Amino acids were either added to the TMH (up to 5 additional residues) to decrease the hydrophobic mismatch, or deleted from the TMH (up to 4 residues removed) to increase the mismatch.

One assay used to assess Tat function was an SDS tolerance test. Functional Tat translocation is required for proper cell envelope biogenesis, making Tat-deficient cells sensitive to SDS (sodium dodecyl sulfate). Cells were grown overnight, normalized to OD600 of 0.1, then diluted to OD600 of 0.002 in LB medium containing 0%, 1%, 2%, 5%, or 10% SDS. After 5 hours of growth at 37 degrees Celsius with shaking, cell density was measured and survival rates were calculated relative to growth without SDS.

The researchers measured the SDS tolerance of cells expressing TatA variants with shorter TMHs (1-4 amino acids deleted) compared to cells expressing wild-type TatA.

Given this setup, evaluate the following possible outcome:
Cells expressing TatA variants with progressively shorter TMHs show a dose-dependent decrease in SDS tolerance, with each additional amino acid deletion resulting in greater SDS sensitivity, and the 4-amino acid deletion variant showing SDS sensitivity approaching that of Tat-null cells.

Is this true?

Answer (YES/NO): NO